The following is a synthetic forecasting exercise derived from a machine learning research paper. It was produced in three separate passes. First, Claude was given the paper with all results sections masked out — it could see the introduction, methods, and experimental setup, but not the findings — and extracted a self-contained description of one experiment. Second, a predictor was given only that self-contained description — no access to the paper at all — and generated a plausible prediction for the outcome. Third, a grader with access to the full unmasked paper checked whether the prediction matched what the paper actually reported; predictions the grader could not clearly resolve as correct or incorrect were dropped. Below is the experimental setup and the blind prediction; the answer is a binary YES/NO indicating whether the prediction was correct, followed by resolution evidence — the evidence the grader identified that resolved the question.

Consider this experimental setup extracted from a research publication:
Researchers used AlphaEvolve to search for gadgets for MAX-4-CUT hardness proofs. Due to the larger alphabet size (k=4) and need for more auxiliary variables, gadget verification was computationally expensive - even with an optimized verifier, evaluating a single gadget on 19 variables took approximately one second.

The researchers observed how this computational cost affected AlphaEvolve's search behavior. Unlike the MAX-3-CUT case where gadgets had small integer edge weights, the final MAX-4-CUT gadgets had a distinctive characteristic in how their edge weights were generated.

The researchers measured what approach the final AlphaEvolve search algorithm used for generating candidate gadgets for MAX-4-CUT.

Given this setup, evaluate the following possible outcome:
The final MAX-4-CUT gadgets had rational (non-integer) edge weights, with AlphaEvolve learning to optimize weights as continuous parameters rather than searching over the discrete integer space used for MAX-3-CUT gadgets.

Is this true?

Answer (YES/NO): NO